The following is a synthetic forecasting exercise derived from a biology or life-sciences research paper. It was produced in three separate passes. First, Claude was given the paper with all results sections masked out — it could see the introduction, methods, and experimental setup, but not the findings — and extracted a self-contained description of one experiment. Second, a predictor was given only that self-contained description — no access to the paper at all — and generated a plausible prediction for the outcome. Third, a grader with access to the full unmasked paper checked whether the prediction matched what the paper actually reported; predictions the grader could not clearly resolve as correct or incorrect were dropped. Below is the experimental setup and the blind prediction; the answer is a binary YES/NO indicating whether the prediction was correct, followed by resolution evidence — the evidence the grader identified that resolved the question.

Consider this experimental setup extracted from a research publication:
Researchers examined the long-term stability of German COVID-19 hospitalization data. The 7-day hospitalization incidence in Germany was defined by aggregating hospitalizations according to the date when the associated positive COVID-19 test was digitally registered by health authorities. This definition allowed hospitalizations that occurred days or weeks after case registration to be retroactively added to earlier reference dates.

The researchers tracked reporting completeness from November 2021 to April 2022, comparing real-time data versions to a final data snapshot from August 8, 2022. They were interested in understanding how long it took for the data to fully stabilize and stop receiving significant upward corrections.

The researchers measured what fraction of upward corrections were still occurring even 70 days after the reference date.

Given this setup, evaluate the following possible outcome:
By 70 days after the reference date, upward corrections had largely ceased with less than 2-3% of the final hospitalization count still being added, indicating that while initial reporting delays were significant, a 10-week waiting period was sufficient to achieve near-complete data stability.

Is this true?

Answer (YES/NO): NO